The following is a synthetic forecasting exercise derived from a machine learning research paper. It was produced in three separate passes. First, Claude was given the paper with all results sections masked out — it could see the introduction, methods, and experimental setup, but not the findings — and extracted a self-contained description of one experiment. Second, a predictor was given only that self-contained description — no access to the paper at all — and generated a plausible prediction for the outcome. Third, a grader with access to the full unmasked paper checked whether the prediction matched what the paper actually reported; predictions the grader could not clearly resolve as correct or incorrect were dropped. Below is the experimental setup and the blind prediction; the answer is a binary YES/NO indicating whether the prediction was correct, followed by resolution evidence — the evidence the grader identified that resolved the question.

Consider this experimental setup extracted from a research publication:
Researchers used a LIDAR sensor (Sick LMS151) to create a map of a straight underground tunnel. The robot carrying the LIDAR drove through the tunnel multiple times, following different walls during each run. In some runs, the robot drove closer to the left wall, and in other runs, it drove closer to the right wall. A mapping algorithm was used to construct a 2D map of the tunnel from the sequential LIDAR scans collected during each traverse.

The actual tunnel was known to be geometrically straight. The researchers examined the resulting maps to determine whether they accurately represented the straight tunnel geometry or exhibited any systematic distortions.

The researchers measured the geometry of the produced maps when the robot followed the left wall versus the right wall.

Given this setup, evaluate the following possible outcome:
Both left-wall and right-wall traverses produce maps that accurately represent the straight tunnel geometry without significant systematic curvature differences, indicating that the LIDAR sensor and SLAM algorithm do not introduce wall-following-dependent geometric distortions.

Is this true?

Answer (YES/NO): NO